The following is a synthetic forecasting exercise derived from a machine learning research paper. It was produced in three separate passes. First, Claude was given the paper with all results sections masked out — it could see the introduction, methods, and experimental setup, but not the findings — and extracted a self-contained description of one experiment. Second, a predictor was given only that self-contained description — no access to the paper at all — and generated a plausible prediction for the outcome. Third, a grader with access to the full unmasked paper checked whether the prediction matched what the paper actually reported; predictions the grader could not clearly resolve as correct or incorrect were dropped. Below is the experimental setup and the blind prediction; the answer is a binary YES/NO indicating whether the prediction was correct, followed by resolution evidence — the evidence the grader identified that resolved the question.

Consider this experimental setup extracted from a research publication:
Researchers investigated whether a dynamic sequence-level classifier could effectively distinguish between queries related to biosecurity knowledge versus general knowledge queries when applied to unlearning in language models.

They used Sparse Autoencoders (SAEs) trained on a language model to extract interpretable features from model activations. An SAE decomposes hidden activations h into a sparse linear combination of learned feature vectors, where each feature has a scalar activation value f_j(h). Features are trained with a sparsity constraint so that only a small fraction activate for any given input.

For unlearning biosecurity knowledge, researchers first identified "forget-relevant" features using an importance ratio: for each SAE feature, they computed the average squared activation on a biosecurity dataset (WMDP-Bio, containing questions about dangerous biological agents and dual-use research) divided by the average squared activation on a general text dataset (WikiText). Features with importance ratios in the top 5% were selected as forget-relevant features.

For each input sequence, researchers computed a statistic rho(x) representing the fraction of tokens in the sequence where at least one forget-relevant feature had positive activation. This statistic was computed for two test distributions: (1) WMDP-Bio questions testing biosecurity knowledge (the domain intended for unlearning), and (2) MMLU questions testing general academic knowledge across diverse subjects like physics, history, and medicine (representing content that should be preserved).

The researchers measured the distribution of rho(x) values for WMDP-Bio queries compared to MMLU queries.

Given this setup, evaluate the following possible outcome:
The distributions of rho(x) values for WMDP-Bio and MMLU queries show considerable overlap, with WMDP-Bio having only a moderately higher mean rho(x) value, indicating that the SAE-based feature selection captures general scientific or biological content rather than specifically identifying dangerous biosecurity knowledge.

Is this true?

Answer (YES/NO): NO